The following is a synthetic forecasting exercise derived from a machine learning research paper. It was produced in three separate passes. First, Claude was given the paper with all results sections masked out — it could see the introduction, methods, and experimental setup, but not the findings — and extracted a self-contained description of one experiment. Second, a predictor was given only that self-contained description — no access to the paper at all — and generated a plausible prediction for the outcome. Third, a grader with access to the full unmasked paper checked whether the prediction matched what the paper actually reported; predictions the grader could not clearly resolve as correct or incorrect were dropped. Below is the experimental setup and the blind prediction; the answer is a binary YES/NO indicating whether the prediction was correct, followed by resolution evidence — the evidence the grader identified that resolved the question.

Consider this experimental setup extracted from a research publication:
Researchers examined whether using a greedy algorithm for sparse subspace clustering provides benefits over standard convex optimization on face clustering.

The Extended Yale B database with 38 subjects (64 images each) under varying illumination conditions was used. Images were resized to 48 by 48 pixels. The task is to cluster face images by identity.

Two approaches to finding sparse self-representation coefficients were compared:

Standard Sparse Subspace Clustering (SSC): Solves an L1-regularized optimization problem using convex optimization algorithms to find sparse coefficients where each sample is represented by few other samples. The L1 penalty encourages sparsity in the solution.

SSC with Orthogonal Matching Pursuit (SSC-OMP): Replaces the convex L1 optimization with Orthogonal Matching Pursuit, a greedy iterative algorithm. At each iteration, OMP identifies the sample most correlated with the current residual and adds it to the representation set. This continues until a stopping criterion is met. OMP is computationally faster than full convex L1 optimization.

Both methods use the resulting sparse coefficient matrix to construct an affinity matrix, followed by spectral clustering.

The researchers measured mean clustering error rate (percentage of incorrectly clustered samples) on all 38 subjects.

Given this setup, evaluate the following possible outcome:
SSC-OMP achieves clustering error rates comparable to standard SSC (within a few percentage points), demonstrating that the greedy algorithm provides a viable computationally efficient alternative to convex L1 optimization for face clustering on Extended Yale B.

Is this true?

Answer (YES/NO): YES